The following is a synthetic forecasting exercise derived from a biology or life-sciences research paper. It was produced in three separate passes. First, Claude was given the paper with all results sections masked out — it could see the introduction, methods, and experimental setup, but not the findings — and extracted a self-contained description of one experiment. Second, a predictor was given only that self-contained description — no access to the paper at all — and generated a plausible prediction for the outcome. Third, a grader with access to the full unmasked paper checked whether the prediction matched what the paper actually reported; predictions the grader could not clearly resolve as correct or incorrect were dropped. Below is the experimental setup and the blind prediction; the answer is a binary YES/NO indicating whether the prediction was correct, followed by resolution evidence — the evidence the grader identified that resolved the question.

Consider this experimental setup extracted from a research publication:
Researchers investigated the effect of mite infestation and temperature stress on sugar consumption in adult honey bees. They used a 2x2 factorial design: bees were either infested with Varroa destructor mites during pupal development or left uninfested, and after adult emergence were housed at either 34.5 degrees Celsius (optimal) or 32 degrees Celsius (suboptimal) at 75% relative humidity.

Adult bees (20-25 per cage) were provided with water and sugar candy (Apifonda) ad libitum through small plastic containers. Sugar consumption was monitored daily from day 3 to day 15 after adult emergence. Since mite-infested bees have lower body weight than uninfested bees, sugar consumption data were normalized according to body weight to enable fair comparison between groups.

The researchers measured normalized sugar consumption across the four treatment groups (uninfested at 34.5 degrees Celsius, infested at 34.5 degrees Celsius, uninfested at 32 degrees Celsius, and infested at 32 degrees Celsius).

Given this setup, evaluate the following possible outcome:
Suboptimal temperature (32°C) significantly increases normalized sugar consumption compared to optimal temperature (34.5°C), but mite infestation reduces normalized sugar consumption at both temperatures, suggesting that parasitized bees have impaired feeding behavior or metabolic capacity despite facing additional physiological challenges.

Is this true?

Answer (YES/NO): YES